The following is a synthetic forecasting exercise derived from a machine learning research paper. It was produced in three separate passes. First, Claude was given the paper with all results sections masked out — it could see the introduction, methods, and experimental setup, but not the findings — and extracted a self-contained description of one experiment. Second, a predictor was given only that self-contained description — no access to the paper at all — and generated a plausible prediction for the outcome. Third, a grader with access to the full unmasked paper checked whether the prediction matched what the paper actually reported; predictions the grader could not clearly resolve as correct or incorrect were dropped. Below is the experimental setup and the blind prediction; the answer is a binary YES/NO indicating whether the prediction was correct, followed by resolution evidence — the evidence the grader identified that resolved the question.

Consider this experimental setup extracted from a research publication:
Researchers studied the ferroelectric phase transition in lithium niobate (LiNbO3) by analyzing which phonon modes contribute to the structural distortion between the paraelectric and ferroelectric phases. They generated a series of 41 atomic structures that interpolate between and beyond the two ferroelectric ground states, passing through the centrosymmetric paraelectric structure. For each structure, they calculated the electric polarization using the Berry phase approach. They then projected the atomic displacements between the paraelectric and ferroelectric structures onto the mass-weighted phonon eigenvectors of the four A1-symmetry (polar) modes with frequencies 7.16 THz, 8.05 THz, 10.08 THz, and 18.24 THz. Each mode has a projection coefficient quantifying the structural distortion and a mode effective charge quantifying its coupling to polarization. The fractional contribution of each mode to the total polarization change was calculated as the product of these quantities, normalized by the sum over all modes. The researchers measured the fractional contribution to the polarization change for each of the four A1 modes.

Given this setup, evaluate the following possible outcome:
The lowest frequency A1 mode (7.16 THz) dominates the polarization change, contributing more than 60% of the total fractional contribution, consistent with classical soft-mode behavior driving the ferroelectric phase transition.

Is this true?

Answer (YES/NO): YES